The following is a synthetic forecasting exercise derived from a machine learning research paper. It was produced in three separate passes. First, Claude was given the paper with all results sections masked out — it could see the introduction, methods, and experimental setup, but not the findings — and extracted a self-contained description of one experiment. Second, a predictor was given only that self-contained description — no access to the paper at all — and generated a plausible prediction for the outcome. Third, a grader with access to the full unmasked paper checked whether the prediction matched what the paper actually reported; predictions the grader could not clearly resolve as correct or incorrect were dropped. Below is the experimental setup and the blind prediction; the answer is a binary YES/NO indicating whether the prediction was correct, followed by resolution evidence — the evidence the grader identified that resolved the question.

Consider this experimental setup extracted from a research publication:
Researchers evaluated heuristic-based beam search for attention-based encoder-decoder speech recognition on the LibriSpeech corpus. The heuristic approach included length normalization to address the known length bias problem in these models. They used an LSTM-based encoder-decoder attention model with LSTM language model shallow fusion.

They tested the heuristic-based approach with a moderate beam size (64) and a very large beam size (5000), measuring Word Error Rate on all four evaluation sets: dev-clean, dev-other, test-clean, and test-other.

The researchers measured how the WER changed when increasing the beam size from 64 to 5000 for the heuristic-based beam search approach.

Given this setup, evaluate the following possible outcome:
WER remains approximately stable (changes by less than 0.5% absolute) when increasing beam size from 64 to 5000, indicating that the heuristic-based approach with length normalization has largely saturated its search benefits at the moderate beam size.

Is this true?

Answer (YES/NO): NO